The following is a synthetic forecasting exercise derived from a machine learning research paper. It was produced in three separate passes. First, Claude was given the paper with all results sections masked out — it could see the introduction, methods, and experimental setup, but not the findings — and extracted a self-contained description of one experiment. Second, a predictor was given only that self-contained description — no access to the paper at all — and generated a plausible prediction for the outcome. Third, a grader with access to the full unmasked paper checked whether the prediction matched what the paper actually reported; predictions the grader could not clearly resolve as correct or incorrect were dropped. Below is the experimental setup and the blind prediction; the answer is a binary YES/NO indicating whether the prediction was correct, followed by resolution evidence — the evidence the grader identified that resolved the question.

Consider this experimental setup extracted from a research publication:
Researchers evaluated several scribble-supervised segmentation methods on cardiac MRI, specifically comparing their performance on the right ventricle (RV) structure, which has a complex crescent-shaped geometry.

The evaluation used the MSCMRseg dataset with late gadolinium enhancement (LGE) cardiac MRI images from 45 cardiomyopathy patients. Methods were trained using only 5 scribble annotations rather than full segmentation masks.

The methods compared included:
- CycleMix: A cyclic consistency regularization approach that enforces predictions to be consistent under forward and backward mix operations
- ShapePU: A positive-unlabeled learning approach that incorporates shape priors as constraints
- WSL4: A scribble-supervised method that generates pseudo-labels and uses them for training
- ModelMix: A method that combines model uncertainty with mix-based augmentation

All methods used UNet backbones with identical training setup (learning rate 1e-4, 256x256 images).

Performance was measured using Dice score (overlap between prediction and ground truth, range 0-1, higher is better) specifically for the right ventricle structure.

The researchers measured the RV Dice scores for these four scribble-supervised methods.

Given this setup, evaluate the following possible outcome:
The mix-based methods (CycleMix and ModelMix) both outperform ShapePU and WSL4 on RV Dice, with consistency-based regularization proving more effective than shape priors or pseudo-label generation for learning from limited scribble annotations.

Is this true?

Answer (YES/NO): NO